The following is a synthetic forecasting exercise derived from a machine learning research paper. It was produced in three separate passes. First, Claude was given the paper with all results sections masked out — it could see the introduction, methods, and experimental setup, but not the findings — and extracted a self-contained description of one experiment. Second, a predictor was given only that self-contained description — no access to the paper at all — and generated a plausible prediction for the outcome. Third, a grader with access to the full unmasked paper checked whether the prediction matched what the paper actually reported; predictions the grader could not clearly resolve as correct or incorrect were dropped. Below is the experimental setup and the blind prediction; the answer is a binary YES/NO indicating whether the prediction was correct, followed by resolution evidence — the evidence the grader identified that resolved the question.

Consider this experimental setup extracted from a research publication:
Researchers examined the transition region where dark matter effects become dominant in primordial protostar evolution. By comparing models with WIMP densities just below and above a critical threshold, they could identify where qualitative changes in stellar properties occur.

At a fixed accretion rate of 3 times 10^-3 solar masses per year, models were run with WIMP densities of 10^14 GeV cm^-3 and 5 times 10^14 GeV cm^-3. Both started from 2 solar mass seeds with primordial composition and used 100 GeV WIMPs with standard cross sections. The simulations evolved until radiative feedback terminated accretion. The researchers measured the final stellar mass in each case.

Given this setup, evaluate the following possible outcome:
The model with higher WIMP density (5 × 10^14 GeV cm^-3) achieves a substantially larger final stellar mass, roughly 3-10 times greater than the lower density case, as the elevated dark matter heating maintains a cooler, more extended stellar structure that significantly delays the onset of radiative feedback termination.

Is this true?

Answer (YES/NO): NO